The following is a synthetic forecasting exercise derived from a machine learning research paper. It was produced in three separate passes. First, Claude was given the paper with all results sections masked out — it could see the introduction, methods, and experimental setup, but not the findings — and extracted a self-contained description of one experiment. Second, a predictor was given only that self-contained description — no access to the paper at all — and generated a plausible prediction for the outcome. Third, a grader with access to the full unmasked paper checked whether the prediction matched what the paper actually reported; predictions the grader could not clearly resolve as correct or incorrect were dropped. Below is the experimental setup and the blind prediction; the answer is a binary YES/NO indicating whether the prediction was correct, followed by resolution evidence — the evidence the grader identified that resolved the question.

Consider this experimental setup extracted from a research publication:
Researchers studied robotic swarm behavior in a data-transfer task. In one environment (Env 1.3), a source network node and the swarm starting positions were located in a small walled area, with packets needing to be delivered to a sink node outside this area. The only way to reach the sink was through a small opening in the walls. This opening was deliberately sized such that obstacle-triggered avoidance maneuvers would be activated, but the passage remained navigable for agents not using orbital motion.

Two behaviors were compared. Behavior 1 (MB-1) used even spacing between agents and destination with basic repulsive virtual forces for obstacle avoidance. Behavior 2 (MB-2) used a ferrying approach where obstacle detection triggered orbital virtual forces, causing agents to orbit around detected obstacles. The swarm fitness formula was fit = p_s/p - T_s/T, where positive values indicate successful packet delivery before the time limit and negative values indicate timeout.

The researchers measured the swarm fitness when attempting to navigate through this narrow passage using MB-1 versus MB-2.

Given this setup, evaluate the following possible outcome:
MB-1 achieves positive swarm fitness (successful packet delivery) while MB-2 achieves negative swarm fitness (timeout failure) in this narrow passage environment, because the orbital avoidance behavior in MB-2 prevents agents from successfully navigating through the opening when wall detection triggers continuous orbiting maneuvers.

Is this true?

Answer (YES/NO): YES